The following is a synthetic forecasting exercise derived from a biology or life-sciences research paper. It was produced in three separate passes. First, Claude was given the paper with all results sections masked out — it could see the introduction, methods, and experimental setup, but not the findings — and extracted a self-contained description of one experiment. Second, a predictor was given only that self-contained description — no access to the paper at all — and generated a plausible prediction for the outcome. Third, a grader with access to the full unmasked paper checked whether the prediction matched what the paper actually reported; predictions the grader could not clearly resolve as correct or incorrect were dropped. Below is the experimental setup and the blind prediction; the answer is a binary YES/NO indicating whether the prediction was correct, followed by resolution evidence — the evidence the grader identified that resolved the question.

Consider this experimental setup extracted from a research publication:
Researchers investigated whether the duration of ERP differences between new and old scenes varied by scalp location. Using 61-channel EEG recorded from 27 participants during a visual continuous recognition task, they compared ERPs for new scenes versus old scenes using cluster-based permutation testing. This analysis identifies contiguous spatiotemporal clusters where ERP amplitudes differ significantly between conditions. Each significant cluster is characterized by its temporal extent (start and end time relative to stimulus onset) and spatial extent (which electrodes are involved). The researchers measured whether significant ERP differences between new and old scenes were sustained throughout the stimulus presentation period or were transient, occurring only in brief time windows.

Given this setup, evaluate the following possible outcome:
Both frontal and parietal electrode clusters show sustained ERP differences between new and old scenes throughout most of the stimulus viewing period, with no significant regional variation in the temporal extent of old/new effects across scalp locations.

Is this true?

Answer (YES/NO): NO